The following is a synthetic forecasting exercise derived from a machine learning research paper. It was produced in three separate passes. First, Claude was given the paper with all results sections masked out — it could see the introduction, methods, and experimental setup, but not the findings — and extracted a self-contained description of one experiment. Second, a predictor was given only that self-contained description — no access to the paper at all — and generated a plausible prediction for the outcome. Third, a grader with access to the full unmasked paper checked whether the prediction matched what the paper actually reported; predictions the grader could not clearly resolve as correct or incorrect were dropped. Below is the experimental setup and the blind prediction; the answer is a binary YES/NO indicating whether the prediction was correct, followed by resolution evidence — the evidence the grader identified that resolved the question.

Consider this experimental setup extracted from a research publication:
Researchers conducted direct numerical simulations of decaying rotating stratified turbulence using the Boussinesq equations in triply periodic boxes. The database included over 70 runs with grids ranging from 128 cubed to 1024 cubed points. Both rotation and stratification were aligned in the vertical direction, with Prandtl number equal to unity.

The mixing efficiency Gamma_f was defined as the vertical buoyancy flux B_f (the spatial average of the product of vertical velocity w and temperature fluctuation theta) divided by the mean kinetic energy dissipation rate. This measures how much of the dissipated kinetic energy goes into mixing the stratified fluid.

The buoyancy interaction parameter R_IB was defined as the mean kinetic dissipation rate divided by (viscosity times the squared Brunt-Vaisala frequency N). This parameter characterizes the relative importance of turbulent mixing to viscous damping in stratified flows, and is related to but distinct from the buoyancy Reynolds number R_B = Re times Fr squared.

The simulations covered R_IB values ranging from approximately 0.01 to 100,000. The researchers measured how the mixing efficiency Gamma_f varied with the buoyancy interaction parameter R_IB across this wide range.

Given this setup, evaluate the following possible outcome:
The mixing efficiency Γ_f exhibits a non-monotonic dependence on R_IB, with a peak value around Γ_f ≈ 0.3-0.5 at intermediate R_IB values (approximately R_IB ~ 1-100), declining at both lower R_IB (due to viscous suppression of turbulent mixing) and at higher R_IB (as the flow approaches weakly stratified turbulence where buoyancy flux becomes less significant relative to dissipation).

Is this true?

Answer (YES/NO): NO